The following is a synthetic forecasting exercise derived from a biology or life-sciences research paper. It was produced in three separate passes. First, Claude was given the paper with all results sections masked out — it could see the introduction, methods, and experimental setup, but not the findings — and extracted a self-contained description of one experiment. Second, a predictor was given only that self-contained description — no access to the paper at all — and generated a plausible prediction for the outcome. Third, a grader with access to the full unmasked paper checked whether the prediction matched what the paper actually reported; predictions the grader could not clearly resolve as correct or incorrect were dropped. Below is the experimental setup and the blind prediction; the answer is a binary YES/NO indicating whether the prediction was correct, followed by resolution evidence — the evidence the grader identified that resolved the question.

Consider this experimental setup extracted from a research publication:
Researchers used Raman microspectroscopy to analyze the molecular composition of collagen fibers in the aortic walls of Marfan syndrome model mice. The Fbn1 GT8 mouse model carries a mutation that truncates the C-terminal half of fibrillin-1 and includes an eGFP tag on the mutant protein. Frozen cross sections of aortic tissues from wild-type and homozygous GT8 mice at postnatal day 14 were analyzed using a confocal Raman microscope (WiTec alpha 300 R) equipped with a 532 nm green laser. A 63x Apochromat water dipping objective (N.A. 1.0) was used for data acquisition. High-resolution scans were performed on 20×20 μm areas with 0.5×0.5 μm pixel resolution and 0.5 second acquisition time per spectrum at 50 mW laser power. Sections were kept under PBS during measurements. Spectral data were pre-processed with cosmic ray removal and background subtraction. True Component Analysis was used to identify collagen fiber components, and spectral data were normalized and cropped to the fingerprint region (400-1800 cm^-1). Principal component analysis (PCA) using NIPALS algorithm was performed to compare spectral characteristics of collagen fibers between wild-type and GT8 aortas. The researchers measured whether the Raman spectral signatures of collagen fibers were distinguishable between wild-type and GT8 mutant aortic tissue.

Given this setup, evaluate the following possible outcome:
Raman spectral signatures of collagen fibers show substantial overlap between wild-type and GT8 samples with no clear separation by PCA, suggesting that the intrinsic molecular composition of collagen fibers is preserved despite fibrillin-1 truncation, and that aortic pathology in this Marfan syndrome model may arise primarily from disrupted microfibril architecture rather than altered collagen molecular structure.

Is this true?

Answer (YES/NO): NO